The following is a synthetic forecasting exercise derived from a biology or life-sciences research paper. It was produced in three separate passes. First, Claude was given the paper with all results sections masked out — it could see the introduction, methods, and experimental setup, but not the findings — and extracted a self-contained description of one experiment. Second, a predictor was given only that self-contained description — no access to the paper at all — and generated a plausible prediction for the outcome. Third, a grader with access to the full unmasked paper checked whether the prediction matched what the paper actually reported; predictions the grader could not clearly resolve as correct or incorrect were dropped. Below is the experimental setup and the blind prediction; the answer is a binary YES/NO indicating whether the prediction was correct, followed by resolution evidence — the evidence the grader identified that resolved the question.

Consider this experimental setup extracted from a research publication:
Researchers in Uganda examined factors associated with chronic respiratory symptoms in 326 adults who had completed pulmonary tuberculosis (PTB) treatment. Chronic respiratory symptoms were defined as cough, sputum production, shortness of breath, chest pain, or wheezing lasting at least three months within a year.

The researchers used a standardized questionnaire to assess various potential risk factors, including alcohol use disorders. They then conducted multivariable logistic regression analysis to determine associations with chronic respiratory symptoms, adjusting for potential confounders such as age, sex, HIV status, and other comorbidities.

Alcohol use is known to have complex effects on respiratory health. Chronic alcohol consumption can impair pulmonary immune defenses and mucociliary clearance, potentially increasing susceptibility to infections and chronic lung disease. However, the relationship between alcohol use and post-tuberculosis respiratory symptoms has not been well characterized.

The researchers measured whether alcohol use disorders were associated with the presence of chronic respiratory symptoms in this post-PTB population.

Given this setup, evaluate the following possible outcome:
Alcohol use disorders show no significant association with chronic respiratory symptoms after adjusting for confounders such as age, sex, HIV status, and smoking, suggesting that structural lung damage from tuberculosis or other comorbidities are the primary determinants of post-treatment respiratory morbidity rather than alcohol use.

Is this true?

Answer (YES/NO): NO